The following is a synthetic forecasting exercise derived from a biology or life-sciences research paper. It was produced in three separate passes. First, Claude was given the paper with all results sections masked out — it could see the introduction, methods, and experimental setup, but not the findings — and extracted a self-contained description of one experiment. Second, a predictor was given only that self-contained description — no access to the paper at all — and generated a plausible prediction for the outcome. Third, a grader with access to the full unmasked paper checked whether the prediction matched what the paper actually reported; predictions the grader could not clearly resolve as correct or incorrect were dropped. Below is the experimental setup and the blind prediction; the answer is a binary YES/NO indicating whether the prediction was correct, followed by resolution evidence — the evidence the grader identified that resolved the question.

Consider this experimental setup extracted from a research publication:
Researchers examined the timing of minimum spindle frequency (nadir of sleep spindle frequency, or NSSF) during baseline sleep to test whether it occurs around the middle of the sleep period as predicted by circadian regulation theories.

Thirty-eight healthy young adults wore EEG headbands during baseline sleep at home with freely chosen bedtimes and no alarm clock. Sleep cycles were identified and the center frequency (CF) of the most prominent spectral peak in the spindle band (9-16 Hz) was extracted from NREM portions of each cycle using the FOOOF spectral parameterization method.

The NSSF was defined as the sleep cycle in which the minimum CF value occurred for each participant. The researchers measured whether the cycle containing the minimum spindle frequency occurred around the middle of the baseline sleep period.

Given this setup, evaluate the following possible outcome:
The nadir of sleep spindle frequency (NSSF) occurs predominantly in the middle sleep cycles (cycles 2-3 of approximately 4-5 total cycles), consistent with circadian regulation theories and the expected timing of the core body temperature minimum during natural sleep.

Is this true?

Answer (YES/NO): YES